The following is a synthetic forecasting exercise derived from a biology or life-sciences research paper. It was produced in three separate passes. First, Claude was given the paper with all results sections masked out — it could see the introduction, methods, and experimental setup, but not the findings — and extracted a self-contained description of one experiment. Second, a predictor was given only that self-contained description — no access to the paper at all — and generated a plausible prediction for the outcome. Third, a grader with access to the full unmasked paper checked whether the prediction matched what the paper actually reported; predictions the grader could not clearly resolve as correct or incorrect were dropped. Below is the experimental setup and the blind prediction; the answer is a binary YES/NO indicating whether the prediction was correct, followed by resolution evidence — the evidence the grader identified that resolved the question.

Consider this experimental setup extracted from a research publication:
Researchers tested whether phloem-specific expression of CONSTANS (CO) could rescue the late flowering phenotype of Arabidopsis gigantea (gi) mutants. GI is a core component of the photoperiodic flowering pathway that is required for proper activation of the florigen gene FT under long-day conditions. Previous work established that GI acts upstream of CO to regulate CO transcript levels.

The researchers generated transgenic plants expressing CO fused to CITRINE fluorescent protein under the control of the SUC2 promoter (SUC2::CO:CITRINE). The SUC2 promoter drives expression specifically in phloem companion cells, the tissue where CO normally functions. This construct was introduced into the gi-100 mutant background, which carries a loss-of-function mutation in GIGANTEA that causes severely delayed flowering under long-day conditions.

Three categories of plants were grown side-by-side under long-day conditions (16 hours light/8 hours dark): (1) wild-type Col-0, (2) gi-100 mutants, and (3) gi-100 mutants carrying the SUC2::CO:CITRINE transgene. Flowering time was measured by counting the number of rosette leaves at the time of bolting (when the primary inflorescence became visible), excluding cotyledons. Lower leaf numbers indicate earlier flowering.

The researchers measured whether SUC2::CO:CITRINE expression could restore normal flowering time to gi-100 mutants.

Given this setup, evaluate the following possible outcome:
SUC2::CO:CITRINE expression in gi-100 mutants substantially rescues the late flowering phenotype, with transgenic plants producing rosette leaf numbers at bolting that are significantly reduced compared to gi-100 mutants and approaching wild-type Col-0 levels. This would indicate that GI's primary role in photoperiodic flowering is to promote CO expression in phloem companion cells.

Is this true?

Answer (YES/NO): NO